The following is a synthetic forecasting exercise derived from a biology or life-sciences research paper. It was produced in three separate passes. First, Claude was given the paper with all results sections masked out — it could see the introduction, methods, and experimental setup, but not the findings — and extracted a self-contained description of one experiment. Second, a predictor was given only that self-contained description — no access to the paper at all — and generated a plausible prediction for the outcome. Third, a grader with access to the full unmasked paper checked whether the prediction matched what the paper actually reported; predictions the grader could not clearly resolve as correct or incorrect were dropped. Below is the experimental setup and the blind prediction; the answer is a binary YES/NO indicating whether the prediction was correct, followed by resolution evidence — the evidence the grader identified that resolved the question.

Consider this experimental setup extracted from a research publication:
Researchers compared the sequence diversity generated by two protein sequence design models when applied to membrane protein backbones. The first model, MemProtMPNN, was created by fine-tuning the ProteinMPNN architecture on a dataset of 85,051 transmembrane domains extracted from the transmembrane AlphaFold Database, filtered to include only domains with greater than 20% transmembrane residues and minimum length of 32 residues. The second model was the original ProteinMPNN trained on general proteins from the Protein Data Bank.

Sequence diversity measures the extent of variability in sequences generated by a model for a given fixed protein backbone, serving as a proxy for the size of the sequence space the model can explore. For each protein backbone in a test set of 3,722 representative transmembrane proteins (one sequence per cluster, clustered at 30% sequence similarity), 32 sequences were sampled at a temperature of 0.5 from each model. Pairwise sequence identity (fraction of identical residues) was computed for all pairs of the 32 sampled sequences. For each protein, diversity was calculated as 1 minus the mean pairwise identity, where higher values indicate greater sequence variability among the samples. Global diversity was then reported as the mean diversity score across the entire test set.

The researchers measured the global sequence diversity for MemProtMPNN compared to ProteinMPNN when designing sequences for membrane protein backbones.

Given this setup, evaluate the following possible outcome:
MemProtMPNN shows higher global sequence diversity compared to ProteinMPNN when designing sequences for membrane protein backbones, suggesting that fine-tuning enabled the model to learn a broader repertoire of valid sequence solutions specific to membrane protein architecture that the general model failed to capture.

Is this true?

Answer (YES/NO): NO